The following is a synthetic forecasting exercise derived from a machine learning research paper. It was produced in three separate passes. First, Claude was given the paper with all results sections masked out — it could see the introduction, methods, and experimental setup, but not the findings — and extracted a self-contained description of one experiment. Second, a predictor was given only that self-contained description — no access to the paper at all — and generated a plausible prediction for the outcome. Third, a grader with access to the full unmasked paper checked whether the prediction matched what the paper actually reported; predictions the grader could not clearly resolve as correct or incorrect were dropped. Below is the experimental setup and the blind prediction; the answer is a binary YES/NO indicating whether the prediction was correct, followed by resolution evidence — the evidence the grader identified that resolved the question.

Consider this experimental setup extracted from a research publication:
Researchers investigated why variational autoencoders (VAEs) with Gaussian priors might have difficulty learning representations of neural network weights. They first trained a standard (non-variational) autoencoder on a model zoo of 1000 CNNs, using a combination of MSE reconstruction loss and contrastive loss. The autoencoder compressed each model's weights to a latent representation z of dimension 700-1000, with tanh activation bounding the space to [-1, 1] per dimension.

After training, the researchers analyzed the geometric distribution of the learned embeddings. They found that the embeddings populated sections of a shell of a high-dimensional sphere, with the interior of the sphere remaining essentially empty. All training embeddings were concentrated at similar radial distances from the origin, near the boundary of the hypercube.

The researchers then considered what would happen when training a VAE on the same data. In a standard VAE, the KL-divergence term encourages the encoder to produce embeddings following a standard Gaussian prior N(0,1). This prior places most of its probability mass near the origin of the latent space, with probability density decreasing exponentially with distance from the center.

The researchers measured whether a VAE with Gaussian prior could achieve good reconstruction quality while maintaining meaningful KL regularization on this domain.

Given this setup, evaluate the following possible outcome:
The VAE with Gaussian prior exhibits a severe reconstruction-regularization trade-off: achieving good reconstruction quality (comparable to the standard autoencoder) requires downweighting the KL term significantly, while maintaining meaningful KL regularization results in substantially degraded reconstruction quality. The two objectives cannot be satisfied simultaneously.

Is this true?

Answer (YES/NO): YES